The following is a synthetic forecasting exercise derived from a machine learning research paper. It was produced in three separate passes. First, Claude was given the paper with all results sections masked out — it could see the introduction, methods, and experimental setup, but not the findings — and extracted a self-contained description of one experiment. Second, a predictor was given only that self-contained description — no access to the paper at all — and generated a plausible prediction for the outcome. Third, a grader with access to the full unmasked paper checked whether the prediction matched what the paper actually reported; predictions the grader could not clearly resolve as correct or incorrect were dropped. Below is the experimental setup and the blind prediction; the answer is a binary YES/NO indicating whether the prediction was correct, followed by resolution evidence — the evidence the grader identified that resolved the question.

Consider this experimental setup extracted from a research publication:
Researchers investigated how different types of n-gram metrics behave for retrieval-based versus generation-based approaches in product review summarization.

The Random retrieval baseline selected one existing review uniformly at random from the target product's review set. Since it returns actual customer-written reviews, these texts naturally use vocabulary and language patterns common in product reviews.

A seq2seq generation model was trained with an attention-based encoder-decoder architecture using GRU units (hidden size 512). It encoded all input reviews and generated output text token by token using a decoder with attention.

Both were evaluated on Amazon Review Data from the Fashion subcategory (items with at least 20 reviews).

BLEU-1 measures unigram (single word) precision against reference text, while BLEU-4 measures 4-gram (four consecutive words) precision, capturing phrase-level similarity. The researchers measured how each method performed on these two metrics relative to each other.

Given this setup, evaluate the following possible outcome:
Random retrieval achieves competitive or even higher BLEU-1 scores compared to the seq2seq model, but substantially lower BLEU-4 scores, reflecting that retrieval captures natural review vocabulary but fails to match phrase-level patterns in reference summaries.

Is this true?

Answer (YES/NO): YES